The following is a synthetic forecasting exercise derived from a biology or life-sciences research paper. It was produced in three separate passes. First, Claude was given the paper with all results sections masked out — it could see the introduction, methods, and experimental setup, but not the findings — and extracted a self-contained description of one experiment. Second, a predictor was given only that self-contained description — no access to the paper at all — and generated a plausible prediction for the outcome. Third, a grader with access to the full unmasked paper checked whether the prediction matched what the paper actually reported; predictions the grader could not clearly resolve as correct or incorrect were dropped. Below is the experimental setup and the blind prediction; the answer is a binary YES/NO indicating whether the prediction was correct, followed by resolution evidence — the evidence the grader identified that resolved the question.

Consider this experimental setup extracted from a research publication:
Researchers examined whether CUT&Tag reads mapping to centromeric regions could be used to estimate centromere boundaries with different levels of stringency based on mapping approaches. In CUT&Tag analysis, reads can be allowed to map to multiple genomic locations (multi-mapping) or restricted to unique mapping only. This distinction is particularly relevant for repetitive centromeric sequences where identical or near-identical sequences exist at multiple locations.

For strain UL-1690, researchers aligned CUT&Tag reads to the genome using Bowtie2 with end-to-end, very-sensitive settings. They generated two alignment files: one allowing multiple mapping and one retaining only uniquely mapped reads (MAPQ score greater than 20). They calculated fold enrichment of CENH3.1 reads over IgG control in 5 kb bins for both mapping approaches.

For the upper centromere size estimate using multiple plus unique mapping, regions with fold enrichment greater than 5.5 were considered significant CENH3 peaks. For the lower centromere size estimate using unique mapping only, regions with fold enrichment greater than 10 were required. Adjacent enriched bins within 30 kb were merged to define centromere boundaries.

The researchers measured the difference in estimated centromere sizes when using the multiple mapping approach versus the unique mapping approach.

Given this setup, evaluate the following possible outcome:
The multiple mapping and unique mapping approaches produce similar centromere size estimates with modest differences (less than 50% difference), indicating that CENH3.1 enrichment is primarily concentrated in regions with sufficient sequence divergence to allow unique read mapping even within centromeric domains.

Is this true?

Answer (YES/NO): NO